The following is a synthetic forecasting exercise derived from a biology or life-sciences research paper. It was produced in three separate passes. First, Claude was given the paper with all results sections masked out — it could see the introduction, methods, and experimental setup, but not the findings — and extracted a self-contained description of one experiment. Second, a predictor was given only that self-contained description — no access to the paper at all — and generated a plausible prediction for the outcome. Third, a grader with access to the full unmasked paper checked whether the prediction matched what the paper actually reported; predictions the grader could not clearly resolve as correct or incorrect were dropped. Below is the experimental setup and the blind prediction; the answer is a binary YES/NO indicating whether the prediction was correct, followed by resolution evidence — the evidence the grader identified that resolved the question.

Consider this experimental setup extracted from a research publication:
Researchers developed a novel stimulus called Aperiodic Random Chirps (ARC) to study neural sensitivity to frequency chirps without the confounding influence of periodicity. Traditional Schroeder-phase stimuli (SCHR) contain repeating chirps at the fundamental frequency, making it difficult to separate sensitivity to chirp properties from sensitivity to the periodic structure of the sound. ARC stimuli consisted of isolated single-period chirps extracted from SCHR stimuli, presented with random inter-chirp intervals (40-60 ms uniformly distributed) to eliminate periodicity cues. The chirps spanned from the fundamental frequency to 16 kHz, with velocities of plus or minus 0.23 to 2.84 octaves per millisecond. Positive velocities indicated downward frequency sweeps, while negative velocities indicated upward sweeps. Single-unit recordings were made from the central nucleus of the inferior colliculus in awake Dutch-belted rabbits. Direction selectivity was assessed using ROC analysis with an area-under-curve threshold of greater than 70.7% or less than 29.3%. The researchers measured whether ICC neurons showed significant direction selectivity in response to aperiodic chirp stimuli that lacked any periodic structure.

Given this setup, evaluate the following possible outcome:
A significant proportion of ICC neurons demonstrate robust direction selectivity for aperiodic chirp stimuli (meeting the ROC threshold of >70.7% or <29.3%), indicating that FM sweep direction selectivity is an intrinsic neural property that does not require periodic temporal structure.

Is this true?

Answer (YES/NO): YES